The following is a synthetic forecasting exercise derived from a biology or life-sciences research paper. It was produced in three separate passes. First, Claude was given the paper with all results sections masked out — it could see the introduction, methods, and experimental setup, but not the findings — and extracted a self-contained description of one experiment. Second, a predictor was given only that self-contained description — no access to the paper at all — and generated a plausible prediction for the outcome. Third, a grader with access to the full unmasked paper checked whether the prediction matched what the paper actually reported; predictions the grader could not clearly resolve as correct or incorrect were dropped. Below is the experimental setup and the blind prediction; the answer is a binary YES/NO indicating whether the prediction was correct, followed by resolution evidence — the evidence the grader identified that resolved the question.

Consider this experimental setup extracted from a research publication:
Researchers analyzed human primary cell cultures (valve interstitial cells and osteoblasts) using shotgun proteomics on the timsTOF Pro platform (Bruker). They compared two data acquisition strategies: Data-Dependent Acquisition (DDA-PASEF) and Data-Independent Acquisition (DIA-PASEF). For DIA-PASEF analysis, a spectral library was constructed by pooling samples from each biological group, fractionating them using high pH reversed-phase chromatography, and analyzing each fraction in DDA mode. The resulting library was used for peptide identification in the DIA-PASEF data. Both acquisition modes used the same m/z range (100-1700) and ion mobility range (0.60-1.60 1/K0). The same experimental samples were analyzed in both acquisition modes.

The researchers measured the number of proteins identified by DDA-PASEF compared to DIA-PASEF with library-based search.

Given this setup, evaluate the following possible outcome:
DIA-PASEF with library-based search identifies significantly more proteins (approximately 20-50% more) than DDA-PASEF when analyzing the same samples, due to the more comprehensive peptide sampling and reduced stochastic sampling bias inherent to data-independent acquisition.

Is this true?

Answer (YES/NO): NO